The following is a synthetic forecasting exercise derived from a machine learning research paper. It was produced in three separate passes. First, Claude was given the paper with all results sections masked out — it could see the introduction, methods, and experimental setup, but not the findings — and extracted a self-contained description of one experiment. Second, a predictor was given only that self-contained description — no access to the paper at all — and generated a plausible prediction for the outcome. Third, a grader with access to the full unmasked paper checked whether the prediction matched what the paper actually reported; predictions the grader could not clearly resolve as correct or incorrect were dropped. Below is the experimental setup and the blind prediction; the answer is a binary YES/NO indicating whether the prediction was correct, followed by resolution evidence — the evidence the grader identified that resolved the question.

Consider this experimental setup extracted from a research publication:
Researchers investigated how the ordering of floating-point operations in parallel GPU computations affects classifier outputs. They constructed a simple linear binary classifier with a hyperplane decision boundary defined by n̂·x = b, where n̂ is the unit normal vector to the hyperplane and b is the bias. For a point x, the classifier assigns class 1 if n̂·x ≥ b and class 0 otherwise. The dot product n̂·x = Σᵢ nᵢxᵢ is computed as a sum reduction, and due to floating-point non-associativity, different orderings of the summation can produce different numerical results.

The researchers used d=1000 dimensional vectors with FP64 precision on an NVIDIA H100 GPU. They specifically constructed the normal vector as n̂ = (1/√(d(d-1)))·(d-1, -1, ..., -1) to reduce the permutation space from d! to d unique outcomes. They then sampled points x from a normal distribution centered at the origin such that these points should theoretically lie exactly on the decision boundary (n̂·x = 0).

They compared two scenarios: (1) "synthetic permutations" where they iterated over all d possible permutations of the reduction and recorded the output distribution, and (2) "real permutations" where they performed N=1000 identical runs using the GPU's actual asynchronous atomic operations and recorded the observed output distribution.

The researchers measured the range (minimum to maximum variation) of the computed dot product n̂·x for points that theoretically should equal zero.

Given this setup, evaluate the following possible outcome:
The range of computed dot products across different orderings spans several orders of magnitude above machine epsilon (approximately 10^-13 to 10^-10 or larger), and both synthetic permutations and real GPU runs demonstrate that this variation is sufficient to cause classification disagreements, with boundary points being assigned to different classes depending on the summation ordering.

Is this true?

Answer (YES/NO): YES